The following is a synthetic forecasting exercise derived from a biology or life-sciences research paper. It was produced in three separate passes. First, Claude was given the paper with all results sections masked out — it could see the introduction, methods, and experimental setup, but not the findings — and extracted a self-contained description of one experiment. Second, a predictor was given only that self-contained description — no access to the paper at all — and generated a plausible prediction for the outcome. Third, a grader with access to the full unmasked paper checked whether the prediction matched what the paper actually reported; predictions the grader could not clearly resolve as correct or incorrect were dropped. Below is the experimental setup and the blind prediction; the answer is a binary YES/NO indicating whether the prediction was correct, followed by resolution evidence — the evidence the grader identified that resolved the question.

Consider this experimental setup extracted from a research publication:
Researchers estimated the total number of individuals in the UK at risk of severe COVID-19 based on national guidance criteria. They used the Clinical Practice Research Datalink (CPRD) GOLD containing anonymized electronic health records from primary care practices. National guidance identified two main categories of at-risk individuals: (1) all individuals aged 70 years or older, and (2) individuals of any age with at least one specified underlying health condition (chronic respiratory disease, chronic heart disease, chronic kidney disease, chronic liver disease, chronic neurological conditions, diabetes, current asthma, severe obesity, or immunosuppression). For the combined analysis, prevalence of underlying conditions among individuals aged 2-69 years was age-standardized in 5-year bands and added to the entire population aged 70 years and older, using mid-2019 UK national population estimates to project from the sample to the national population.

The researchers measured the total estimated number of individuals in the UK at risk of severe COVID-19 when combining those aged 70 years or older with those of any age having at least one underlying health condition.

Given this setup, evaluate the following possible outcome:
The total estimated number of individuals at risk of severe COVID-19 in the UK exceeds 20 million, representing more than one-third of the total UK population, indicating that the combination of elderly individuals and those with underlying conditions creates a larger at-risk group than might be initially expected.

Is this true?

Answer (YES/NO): NO